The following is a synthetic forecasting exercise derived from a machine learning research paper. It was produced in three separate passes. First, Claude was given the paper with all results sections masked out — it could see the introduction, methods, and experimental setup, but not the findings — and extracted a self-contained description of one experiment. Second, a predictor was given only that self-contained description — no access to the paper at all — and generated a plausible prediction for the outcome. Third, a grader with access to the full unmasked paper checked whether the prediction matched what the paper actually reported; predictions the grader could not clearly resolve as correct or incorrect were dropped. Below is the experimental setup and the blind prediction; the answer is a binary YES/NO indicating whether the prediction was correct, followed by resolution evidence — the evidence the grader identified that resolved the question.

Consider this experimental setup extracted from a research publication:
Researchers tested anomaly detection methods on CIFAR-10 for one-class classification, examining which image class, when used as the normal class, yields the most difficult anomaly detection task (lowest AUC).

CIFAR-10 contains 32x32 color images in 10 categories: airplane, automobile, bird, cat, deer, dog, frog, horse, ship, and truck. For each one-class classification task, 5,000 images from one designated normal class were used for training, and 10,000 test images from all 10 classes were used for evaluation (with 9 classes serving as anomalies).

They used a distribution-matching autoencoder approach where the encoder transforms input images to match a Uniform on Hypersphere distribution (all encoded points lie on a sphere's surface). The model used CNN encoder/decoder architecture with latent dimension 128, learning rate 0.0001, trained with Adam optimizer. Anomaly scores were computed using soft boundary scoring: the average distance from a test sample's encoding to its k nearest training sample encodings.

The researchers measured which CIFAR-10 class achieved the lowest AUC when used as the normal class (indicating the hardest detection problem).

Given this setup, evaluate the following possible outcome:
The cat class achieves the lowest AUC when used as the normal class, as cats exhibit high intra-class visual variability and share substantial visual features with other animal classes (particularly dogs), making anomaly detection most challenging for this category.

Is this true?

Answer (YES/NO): NO